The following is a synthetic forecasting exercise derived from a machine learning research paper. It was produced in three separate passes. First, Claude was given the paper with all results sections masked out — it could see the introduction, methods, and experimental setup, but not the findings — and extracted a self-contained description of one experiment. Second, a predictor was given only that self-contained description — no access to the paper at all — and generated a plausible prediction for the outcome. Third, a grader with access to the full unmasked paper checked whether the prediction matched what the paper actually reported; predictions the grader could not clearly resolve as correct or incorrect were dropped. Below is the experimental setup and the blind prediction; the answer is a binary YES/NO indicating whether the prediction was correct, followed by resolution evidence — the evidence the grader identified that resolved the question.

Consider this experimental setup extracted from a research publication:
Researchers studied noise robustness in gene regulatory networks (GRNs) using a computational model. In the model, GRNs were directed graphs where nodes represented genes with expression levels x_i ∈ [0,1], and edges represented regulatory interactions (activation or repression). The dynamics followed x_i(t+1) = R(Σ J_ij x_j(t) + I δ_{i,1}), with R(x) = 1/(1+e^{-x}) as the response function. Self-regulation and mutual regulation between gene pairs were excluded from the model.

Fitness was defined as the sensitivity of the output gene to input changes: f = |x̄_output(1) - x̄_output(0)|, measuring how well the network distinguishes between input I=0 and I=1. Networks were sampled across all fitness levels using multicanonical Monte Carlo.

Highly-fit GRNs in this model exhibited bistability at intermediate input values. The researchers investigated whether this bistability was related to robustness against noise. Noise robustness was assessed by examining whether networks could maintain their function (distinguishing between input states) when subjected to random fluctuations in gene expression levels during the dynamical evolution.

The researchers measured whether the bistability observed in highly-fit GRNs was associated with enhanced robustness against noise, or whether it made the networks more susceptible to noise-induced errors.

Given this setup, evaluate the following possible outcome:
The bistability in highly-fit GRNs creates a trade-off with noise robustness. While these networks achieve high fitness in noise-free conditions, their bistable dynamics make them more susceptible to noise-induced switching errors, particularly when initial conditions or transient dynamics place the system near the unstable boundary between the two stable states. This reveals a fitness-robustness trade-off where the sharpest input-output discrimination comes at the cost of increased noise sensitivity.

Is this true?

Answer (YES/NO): NO